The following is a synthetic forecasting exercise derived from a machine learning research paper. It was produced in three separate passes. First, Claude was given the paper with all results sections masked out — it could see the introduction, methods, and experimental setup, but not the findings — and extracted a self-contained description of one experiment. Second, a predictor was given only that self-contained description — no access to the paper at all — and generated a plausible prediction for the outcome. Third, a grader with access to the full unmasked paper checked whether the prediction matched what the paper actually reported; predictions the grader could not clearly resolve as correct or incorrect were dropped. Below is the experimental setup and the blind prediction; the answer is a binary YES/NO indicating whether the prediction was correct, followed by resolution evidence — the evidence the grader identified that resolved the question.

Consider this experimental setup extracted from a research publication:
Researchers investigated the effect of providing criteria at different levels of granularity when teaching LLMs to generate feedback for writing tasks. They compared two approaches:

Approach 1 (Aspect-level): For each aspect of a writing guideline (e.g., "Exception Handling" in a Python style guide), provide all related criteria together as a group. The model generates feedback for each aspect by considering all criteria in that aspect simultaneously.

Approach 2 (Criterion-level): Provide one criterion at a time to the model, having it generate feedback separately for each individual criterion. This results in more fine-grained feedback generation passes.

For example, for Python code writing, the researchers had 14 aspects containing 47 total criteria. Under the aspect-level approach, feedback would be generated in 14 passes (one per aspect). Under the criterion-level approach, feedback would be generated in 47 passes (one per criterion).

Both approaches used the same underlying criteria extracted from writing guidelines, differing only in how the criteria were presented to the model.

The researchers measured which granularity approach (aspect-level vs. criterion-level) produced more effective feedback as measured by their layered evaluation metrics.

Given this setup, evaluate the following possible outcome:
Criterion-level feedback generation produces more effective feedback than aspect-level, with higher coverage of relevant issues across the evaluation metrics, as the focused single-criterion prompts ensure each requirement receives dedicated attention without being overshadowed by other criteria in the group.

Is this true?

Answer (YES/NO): NO